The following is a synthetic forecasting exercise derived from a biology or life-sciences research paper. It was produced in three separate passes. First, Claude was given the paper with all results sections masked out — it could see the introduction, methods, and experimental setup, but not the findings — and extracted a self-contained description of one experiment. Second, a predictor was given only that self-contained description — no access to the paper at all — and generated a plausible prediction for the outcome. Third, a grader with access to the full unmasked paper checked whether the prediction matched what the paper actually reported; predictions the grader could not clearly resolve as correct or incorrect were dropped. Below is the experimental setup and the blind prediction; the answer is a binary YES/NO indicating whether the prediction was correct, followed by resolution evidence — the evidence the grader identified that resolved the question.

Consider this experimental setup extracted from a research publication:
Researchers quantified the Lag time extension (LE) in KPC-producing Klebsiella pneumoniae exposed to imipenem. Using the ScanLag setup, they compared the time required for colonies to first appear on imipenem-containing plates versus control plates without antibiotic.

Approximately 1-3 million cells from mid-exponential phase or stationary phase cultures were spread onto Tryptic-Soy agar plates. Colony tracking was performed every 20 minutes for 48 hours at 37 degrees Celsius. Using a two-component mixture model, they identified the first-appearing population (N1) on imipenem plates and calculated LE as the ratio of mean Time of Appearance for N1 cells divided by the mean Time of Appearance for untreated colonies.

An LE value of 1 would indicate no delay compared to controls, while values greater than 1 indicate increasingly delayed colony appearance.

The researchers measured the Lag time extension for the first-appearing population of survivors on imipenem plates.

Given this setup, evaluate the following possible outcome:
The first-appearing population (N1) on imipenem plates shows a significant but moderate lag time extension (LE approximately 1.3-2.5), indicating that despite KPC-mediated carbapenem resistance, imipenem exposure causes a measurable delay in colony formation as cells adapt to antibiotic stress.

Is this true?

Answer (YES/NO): YES